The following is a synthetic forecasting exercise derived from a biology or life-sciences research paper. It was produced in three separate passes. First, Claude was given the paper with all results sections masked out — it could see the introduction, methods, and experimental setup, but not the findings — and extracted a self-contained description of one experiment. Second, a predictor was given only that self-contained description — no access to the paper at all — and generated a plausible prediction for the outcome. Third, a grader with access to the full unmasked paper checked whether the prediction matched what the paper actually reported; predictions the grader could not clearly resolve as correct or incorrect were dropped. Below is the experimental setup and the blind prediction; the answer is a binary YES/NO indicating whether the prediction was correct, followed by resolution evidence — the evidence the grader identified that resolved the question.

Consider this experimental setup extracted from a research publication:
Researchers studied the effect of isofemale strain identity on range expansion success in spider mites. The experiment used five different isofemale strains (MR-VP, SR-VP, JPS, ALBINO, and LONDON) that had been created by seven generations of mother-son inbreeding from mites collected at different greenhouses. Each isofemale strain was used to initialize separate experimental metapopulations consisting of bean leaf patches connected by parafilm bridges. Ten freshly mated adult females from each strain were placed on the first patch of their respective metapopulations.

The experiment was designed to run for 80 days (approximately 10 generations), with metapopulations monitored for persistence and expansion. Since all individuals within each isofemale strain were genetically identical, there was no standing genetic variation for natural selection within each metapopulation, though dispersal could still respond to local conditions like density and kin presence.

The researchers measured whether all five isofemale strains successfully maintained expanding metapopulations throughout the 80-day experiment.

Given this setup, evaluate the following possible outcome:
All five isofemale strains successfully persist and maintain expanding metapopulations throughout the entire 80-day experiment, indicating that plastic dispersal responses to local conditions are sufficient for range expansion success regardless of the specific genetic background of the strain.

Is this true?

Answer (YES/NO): NO